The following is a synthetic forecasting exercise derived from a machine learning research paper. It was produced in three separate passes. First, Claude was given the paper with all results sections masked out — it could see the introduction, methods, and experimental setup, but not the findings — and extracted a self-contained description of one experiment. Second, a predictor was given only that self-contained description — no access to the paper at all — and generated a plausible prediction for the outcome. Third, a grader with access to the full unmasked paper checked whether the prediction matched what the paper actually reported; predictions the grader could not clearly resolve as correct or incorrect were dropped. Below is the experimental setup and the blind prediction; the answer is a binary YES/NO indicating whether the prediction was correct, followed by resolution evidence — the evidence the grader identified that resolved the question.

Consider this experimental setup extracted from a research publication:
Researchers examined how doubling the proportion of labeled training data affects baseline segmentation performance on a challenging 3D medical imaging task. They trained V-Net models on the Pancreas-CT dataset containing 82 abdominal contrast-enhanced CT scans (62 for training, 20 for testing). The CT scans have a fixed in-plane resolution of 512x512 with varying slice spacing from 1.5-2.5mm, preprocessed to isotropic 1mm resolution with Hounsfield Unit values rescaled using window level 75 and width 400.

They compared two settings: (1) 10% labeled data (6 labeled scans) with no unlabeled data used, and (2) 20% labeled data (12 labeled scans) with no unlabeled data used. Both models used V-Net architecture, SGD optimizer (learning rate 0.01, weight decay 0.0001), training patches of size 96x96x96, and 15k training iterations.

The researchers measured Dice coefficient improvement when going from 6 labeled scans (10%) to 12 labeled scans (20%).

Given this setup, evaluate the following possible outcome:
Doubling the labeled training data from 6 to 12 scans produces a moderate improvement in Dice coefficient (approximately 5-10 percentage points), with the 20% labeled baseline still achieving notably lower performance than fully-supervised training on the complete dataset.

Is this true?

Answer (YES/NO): NO